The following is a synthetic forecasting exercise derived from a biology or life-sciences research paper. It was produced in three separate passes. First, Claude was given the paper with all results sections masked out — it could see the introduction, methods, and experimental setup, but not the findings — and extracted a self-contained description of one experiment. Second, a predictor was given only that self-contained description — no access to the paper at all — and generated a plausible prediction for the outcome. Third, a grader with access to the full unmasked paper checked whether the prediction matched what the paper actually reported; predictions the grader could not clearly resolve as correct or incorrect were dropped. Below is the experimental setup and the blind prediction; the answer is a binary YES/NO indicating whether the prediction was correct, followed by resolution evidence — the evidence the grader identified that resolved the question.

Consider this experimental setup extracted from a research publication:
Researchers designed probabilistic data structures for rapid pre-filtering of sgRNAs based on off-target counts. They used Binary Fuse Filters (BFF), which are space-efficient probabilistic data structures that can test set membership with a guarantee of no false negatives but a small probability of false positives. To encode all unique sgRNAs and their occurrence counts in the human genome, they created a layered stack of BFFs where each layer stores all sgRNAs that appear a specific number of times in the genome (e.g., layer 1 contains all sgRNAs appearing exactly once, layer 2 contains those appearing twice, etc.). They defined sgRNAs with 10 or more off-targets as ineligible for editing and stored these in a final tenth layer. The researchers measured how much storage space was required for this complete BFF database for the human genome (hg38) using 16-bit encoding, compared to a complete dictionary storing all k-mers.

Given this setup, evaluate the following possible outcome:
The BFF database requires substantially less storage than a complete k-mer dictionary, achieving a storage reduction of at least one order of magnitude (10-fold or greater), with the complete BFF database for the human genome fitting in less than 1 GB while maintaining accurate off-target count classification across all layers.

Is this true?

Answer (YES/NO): NO